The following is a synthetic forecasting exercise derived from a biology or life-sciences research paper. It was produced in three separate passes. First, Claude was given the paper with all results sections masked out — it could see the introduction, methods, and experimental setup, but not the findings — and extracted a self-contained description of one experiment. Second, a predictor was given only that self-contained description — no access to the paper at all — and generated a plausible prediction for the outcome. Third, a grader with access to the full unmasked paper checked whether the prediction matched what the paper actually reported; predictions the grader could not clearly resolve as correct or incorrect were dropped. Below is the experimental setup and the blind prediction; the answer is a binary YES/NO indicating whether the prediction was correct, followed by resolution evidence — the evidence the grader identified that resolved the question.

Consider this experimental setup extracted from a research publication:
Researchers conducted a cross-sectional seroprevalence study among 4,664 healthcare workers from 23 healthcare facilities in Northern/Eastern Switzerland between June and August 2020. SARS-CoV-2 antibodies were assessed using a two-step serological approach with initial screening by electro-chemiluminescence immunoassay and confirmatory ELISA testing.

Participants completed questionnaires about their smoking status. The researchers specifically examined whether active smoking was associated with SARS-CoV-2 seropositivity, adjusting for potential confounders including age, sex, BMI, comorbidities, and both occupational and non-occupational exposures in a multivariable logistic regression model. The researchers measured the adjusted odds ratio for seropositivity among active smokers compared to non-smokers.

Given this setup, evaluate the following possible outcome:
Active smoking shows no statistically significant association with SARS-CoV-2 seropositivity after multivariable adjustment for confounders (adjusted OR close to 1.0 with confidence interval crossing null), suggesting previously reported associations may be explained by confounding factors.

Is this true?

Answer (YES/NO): NO